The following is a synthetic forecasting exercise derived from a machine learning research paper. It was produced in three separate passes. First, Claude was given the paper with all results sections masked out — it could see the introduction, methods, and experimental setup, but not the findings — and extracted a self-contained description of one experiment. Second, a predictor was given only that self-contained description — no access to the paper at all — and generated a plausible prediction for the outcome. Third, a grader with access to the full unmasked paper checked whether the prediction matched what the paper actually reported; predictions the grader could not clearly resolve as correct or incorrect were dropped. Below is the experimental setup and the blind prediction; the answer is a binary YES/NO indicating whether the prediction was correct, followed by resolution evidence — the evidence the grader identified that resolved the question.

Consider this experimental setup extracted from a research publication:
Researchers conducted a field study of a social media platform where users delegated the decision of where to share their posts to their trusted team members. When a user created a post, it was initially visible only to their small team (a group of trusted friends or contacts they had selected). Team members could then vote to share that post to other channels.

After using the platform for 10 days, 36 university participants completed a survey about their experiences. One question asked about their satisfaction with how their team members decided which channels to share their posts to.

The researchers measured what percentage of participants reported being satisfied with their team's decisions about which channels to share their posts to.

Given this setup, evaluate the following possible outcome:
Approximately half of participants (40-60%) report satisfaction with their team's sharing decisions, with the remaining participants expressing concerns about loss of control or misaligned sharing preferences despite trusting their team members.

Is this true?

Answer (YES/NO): NO